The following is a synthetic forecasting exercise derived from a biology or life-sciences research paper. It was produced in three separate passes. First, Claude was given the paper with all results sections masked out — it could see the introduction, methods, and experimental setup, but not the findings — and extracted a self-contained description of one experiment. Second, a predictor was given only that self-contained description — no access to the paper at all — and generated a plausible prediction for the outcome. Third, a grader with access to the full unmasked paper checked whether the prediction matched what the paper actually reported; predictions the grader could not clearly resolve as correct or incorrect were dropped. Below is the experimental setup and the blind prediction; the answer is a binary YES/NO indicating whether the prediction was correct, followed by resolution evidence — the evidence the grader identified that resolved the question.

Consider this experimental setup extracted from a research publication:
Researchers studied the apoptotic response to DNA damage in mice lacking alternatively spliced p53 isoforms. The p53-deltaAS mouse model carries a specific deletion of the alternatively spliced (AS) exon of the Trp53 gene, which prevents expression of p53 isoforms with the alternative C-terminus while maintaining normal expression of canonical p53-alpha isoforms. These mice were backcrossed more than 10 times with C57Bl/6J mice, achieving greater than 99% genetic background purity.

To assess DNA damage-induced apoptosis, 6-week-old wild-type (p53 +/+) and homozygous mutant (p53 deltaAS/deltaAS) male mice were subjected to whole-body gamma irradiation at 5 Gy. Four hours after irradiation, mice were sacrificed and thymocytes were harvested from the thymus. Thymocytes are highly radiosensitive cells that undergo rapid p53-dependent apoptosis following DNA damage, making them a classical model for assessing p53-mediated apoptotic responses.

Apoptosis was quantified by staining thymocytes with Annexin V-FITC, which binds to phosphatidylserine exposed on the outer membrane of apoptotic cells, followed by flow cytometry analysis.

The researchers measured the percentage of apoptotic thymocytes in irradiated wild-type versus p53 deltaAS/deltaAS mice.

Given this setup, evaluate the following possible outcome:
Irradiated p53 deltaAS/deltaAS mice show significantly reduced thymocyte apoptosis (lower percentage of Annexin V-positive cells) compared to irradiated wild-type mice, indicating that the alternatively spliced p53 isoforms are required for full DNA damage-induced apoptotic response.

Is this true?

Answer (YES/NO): NO